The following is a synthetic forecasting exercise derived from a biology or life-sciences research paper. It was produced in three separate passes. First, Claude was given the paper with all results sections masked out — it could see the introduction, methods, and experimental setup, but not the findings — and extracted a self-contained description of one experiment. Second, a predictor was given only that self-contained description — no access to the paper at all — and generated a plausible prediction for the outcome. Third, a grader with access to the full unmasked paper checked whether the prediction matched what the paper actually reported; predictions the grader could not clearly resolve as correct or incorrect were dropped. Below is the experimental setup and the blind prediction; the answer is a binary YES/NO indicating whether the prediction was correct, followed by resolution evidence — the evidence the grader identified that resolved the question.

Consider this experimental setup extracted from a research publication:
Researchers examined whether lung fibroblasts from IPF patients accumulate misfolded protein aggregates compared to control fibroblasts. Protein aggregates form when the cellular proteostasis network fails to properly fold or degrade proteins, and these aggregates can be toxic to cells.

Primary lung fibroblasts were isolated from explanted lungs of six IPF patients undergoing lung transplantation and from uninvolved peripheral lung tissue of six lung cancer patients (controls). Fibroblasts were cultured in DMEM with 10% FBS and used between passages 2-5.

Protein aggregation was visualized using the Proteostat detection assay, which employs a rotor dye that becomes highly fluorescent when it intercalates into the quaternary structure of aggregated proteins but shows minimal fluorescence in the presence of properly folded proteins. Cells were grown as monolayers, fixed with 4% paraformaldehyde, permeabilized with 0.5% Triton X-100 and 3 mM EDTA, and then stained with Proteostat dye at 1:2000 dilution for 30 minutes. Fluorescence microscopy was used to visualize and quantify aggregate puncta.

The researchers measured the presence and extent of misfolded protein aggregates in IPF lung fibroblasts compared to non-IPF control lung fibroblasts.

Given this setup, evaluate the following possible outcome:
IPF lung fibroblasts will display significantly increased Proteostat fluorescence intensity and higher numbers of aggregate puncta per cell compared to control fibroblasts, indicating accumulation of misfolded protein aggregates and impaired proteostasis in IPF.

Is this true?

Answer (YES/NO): YES